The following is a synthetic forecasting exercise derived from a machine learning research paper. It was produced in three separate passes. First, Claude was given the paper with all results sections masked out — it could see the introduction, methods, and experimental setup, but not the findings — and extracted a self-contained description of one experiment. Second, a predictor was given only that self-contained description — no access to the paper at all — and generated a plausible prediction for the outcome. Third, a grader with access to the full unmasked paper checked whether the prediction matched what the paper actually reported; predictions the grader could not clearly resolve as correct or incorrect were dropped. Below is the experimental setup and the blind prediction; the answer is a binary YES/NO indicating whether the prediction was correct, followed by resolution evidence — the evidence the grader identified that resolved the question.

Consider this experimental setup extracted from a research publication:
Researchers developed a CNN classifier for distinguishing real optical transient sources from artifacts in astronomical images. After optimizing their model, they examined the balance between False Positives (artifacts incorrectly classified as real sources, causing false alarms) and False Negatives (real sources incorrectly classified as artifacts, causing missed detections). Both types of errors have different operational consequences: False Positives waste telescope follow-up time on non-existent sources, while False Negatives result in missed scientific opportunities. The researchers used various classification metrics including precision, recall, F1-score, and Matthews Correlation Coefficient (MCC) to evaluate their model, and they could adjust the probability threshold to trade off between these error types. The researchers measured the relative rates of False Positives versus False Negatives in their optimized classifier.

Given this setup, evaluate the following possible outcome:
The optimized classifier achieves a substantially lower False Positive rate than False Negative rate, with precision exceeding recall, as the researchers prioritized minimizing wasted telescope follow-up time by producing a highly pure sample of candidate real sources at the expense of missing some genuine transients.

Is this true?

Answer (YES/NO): NO